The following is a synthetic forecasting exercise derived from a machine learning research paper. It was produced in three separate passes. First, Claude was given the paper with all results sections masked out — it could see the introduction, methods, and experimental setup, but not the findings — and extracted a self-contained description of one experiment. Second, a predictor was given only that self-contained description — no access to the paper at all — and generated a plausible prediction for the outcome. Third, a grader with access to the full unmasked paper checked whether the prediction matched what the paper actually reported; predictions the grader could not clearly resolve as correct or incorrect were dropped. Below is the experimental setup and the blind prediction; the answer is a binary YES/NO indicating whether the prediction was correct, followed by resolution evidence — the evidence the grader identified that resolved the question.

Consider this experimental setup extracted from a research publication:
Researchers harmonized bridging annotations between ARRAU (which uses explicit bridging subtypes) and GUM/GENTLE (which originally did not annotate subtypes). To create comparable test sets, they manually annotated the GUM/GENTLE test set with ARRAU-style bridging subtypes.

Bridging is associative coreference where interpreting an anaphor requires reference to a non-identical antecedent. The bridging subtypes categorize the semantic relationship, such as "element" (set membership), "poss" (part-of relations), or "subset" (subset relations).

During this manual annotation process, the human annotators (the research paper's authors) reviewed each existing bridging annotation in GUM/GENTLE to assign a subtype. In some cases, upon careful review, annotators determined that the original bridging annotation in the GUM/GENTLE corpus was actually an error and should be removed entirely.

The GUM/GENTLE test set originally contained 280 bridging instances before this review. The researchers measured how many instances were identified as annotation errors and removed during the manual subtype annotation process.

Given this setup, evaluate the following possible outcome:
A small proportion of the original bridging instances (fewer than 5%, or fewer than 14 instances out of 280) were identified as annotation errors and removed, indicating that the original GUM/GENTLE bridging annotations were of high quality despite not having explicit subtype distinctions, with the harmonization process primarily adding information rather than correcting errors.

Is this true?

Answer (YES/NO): YES